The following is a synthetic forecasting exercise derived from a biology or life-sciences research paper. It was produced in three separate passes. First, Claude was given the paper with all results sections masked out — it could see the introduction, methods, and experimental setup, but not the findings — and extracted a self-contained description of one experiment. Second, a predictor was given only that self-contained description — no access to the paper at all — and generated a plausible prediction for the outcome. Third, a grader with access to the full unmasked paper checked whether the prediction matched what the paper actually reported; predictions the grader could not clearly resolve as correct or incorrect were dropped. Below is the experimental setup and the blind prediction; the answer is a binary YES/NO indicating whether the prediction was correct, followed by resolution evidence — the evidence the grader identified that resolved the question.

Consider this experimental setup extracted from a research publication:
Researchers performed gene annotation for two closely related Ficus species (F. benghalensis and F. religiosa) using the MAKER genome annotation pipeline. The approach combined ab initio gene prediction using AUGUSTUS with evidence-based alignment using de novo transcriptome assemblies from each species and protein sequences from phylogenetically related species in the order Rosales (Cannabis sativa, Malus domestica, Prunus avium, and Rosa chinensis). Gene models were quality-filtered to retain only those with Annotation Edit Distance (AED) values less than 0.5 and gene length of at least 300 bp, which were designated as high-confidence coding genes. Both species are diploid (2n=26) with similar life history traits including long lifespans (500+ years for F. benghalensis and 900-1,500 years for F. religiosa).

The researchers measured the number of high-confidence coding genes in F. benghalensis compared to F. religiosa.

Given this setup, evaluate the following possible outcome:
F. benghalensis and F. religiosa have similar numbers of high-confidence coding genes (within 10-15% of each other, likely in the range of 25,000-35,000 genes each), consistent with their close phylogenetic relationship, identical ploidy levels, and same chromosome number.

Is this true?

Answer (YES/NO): YES